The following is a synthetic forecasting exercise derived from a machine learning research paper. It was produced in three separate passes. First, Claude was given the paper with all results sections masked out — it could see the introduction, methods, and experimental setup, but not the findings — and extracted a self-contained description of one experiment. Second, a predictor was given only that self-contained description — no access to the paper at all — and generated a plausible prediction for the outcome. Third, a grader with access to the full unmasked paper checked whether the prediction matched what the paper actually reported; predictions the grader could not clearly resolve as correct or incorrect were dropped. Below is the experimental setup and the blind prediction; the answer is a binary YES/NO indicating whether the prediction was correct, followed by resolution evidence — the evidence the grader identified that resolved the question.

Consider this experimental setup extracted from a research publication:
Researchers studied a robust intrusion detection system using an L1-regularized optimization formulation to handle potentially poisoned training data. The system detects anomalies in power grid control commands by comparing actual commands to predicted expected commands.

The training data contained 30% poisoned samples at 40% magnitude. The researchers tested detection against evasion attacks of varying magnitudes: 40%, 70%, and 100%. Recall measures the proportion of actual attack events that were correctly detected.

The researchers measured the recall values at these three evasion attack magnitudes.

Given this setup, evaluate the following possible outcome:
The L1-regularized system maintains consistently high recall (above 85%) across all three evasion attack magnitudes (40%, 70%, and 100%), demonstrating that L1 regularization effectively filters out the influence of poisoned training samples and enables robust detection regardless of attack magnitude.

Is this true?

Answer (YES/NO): NO